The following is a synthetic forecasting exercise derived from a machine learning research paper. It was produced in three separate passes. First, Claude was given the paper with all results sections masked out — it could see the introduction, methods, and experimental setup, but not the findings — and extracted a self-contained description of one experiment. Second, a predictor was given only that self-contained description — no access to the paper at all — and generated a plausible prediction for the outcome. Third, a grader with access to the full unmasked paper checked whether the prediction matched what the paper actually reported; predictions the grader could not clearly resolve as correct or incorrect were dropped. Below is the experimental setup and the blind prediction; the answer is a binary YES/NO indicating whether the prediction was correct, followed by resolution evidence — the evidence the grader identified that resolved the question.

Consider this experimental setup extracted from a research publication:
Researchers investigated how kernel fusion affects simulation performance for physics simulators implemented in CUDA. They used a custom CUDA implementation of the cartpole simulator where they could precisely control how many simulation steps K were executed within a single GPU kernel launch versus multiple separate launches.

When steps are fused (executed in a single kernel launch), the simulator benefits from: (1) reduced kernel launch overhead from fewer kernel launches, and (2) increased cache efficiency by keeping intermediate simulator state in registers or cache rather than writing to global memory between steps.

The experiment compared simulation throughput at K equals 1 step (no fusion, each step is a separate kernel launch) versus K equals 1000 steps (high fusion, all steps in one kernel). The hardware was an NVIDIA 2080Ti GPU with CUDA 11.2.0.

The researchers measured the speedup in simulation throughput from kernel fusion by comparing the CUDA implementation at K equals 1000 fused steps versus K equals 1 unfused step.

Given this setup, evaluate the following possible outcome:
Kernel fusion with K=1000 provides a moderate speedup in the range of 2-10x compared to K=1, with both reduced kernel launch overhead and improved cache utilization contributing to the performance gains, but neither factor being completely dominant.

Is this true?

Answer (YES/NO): NO